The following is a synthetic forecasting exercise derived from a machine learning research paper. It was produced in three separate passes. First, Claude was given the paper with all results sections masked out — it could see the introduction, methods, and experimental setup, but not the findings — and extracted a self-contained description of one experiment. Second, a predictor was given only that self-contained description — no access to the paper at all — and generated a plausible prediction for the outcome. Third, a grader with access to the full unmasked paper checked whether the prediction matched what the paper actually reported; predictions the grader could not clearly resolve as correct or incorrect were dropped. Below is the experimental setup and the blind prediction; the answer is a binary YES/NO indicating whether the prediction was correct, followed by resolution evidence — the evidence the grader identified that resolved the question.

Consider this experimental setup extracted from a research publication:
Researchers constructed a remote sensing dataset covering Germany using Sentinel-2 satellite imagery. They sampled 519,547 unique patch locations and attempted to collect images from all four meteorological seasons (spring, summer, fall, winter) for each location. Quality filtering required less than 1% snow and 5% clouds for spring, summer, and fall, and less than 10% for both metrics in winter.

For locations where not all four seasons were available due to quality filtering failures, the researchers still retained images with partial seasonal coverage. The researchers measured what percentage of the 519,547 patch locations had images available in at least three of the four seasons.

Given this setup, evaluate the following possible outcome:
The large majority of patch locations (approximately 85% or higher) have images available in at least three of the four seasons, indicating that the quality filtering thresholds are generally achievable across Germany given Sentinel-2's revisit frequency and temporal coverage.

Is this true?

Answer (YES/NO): YES